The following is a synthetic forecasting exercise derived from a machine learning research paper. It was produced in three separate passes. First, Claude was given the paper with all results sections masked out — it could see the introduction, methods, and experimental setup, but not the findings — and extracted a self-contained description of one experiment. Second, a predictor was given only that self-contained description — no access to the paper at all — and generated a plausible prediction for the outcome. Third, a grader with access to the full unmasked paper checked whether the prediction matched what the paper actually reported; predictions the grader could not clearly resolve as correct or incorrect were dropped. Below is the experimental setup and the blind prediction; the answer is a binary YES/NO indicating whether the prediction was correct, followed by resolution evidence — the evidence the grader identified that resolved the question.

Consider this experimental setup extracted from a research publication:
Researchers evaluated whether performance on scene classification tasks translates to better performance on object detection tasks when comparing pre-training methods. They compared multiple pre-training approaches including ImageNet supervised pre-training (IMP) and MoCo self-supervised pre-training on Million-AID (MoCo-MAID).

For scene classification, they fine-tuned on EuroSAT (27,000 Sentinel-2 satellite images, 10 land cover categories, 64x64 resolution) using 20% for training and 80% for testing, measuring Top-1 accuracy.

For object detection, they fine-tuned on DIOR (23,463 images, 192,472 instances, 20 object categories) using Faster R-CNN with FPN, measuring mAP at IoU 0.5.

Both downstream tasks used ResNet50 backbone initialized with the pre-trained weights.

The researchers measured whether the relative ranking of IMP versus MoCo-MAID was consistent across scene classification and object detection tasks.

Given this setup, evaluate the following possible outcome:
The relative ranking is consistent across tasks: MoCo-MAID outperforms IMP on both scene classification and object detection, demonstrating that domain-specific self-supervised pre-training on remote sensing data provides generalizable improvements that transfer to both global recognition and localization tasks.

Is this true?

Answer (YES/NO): NO